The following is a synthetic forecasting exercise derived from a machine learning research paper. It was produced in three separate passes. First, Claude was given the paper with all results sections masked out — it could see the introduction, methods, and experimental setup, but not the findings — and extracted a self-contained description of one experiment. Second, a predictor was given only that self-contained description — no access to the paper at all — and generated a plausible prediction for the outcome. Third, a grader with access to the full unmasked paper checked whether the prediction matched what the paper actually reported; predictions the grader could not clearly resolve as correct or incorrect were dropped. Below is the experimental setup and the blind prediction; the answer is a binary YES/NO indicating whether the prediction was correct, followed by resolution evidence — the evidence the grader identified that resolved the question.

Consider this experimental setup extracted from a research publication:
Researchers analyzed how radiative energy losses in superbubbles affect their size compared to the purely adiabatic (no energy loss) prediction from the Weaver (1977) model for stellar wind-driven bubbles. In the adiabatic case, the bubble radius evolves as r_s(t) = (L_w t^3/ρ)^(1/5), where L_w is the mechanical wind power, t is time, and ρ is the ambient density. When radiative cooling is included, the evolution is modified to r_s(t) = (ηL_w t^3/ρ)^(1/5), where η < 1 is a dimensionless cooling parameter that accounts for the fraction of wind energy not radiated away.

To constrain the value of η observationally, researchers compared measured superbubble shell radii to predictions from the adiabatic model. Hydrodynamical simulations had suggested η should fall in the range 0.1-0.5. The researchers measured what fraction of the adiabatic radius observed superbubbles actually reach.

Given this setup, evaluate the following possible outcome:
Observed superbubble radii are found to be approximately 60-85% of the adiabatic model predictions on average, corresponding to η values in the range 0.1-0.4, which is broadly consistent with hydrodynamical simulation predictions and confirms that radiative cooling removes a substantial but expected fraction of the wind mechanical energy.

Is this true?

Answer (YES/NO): NO